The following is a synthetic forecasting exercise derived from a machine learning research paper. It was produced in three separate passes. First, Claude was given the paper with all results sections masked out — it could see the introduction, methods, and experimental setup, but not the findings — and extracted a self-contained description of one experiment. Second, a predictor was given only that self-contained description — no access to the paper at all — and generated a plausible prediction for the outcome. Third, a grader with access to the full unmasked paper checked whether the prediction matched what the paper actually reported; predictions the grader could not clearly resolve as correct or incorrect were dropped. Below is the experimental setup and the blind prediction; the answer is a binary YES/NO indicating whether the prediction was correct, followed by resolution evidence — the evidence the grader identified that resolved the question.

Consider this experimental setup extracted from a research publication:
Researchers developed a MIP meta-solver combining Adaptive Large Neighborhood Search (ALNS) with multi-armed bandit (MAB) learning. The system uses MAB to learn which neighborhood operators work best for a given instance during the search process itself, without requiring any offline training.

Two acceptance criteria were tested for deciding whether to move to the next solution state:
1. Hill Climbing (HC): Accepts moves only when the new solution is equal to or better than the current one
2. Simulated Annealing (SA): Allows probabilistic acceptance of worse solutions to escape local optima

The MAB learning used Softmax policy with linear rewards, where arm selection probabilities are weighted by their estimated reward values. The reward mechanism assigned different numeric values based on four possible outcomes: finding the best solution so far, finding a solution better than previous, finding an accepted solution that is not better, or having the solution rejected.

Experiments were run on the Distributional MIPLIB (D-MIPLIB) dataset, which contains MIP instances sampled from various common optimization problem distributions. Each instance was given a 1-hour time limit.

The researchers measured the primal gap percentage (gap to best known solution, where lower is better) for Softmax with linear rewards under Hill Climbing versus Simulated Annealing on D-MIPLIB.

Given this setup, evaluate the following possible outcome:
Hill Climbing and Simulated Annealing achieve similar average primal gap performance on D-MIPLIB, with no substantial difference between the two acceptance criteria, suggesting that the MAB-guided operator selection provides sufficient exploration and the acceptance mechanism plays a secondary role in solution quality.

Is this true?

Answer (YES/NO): NO